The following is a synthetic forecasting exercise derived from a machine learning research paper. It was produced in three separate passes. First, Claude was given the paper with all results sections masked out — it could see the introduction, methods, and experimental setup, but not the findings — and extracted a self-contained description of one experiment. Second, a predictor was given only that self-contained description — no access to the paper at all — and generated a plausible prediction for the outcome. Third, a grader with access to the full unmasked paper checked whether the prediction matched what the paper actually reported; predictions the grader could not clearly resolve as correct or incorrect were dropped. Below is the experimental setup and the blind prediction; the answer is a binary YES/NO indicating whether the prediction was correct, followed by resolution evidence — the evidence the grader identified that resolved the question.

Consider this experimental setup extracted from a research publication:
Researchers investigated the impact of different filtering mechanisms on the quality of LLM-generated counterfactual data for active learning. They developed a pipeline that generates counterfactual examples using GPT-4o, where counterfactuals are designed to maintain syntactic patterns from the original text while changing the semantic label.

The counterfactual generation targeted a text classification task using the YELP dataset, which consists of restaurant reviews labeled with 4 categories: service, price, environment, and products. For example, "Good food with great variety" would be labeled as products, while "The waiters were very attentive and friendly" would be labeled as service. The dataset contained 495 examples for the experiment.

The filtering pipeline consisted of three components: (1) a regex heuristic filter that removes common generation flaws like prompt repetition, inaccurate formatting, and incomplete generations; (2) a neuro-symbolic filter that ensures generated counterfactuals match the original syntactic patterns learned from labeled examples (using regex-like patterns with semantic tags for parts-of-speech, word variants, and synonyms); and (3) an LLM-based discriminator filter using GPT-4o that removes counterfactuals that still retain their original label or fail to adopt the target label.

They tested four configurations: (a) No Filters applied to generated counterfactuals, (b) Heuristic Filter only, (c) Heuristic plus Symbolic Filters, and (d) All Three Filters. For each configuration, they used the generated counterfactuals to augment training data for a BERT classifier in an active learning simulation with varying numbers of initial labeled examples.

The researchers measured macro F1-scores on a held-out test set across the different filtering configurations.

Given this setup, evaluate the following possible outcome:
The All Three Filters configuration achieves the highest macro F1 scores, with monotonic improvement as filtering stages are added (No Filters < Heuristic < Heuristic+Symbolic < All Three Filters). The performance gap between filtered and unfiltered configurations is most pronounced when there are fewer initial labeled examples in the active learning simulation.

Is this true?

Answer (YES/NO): NO